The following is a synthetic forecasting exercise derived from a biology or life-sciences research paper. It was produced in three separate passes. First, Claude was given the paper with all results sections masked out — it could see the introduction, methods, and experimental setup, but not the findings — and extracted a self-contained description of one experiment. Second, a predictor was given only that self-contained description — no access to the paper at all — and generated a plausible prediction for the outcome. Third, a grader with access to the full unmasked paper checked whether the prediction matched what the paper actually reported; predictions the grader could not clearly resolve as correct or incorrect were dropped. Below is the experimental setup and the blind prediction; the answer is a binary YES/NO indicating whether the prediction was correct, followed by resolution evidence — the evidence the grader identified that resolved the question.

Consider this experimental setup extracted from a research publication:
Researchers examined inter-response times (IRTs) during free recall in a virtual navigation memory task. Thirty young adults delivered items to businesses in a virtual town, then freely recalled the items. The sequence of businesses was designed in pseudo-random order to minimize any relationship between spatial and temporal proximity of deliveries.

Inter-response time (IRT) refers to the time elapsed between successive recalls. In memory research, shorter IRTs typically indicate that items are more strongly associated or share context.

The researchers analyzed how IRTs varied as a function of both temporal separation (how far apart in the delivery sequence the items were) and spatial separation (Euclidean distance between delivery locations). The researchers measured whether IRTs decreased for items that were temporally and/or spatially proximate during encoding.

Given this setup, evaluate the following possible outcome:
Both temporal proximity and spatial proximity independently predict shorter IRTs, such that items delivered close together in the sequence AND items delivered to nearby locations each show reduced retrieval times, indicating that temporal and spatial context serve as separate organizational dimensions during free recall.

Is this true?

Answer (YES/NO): YES